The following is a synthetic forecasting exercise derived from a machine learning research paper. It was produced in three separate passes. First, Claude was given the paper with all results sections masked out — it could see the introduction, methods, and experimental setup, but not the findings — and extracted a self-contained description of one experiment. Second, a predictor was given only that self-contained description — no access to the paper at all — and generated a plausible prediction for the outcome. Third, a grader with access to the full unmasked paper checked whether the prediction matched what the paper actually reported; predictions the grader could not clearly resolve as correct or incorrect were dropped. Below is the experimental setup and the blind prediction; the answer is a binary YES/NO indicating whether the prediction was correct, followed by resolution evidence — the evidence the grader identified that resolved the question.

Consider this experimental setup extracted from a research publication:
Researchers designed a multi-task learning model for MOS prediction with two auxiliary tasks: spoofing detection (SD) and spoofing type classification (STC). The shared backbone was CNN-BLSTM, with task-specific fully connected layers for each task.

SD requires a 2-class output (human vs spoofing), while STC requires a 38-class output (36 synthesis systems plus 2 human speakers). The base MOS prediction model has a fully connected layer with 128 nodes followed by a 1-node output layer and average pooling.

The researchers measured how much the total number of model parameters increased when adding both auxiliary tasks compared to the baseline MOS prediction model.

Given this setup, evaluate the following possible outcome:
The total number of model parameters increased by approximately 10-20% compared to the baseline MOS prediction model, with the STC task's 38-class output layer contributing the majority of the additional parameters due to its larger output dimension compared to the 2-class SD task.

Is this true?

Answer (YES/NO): NO